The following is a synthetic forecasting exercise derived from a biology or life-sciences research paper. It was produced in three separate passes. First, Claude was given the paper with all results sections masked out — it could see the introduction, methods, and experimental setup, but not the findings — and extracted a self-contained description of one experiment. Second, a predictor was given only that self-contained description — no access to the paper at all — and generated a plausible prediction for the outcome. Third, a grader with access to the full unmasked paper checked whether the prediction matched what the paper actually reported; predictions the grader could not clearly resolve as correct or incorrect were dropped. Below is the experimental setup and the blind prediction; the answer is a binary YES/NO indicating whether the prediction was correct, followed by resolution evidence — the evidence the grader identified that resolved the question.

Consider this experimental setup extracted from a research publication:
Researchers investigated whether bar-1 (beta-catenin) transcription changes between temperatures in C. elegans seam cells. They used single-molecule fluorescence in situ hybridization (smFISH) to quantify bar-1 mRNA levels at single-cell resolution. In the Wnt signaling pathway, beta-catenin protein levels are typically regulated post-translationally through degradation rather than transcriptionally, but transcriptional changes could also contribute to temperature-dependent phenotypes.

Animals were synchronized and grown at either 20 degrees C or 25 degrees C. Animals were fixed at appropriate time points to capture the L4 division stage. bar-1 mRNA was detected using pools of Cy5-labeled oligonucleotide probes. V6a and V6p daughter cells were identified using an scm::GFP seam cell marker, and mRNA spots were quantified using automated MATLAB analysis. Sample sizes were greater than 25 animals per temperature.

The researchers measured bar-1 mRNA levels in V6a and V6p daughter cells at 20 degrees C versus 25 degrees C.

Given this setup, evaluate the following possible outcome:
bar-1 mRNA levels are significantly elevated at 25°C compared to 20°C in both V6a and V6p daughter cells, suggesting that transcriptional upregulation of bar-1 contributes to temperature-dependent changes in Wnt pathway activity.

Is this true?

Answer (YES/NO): NO